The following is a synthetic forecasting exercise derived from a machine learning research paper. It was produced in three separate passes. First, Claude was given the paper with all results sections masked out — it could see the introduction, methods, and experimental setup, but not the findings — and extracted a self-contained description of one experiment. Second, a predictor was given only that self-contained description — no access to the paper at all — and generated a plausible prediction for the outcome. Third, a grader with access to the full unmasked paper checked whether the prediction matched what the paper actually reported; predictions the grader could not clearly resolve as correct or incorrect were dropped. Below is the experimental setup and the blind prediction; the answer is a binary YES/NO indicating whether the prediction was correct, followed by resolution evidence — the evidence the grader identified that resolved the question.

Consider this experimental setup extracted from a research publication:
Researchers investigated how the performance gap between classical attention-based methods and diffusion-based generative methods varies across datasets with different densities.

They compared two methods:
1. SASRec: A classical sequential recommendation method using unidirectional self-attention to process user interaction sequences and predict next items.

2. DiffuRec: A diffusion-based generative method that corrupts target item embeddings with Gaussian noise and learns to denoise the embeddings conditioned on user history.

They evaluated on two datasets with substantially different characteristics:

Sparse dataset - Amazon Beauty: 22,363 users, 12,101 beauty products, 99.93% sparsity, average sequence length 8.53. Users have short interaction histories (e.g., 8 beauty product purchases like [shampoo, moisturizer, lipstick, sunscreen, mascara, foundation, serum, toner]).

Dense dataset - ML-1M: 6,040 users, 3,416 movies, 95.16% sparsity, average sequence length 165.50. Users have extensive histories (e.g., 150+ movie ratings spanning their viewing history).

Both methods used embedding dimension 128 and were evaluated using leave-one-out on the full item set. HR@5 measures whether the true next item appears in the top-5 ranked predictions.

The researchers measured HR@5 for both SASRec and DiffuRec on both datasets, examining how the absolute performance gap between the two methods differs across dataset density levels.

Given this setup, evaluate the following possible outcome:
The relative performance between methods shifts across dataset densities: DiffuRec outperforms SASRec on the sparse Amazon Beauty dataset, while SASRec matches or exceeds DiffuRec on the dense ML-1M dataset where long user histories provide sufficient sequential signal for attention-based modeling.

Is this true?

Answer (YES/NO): NO